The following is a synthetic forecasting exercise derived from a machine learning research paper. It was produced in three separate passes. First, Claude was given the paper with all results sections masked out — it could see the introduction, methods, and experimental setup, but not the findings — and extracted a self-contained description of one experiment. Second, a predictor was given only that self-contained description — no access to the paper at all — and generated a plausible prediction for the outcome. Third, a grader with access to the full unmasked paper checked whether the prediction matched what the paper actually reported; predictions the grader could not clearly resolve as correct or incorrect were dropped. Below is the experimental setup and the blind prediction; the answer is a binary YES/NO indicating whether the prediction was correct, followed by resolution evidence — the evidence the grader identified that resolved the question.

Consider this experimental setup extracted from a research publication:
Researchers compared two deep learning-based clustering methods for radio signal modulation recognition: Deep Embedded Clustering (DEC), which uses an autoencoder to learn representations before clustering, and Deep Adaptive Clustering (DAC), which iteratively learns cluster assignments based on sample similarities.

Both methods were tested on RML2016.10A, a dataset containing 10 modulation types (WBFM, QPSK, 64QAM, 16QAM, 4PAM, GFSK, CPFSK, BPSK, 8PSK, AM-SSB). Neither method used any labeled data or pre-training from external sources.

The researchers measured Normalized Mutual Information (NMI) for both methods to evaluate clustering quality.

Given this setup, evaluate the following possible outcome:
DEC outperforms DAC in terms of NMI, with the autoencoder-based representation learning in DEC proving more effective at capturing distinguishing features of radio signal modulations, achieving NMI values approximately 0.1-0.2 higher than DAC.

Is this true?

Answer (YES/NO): NO